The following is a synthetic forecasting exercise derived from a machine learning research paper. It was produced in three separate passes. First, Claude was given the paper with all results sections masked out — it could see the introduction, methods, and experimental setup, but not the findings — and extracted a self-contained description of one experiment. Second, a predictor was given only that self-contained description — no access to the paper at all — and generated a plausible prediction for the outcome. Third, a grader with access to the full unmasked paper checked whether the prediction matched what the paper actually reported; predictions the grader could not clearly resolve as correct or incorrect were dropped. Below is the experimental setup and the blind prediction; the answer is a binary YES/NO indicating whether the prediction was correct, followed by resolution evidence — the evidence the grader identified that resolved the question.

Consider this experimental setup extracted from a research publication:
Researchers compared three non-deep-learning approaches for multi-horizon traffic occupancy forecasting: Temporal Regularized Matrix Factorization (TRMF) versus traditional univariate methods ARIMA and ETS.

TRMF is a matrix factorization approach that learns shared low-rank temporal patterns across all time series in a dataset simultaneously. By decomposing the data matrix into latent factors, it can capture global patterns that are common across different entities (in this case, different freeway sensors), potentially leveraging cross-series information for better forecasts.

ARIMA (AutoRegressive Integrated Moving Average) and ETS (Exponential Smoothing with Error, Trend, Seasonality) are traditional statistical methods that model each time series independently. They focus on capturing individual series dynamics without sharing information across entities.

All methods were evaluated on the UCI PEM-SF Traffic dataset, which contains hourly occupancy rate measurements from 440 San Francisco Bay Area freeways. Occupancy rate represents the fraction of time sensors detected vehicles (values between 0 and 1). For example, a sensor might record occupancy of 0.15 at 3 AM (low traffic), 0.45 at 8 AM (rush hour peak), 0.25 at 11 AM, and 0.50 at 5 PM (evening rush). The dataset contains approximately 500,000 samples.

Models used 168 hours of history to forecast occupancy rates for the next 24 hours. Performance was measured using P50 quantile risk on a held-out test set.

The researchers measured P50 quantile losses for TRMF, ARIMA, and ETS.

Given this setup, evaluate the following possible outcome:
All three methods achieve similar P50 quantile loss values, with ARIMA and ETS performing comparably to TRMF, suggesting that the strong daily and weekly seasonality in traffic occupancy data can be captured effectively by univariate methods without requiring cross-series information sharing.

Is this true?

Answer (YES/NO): NO